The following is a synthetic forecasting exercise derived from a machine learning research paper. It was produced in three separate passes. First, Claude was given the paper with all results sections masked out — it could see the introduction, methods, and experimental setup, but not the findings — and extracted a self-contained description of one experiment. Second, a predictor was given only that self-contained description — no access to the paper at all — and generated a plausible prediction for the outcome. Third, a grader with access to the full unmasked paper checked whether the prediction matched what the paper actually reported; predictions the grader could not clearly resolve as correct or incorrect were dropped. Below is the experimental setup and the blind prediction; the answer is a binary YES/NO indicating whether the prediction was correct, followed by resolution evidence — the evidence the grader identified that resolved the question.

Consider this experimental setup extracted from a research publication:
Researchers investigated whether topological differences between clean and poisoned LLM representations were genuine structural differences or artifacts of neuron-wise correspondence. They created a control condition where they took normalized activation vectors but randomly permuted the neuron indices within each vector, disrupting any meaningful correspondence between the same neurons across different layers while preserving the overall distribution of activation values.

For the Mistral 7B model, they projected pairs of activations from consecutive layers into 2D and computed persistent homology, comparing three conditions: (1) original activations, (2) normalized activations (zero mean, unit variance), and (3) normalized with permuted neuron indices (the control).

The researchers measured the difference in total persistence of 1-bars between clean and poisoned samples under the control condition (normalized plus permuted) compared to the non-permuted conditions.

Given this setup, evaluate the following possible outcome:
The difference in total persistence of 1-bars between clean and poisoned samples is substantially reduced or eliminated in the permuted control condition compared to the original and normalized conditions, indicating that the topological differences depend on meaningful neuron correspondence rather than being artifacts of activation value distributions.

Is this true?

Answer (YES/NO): YES